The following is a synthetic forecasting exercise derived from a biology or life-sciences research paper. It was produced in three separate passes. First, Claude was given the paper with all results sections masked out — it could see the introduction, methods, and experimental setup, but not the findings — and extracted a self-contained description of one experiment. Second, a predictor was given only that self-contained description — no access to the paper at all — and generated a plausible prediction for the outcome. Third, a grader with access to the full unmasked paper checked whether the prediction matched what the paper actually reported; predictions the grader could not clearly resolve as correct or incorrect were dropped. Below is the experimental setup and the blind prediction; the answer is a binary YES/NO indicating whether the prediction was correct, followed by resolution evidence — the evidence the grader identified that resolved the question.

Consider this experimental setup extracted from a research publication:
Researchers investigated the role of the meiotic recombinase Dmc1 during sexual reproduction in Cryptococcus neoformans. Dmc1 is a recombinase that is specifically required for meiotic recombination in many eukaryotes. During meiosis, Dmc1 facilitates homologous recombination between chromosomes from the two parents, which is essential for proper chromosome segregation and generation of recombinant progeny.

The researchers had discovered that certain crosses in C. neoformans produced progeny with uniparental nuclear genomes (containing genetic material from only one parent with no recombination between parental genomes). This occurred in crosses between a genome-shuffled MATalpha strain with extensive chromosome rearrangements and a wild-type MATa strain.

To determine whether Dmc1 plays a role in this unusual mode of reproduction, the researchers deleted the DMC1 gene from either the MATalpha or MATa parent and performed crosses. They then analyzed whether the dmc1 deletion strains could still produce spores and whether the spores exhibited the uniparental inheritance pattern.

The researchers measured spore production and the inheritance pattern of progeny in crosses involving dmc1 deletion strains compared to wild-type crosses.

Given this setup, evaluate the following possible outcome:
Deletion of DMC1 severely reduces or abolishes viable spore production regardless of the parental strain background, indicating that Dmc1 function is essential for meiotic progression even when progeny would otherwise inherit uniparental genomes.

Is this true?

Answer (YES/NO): YES